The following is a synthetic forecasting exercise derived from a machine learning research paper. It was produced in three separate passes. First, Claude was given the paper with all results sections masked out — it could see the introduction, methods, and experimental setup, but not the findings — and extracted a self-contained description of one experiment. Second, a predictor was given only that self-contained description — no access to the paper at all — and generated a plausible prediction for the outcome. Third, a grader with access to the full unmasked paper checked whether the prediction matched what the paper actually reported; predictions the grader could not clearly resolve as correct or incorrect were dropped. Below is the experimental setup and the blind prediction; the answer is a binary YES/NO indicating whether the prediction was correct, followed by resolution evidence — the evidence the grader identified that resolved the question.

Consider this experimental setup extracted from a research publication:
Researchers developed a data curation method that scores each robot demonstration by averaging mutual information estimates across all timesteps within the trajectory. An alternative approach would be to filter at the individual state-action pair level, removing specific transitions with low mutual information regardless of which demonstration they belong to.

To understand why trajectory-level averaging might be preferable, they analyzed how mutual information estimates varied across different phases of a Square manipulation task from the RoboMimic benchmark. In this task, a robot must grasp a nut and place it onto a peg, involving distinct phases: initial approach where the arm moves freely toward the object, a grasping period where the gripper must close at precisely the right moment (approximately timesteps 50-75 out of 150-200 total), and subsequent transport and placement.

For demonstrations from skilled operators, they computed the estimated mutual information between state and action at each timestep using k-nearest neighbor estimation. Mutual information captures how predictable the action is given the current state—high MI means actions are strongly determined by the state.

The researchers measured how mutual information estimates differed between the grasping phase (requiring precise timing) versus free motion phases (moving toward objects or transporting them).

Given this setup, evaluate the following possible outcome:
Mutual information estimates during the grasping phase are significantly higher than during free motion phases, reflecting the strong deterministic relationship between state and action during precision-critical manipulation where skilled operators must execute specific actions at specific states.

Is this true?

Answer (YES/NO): NO